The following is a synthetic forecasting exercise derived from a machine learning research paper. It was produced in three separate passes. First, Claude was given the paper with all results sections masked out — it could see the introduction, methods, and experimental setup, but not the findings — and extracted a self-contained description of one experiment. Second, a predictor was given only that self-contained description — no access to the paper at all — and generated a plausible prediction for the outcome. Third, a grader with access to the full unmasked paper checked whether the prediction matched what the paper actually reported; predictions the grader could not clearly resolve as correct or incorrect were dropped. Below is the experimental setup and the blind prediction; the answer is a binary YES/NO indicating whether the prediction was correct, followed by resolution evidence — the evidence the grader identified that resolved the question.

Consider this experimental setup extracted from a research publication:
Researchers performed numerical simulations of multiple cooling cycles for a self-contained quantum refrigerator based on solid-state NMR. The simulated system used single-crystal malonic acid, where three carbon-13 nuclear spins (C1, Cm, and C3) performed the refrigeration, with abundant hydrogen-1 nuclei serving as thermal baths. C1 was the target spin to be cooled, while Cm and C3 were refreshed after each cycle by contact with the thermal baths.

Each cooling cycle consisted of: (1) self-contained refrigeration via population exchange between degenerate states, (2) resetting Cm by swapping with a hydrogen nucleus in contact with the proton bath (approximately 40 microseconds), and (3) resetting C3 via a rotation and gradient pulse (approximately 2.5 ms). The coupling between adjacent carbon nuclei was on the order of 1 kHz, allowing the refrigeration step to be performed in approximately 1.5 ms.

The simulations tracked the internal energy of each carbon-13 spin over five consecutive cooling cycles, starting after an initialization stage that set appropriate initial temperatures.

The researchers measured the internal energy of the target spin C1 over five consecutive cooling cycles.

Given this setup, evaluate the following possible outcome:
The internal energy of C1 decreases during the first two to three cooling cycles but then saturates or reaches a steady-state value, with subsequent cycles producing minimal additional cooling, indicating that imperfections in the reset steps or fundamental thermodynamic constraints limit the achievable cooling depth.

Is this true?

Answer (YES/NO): NO